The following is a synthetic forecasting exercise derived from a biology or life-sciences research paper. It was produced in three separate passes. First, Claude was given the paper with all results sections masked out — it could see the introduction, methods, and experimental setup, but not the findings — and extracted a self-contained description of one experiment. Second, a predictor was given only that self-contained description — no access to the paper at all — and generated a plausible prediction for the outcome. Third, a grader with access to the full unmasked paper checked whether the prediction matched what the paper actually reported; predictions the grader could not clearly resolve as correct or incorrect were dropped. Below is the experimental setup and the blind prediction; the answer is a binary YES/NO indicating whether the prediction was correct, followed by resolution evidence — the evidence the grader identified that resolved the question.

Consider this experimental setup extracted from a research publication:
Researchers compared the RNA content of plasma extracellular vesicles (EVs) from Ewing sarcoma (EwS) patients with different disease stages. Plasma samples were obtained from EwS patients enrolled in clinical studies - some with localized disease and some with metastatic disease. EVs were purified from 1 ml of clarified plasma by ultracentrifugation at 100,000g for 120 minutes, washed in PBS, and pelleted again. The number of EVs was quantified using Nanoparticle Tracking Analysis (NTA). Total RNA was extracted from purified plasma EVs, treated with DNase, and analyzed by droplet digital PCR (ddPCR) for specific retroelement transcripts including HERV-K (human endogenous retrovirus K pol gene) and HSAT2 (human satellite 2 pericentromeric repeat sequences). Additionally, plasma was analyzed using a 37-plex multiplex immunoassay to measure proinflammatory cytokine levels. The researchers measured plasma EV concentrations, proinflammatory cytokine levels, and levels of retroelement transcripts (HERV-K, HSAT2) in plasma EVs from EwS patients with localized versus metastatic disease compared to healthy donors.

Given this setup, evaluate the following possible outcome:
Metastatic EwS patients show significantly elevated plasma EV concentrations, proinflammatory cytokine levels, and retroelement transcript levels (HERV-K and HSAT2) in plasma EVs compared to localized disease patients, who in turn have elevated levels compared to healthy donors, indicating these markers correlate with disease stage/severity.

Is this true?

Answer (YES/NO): YES